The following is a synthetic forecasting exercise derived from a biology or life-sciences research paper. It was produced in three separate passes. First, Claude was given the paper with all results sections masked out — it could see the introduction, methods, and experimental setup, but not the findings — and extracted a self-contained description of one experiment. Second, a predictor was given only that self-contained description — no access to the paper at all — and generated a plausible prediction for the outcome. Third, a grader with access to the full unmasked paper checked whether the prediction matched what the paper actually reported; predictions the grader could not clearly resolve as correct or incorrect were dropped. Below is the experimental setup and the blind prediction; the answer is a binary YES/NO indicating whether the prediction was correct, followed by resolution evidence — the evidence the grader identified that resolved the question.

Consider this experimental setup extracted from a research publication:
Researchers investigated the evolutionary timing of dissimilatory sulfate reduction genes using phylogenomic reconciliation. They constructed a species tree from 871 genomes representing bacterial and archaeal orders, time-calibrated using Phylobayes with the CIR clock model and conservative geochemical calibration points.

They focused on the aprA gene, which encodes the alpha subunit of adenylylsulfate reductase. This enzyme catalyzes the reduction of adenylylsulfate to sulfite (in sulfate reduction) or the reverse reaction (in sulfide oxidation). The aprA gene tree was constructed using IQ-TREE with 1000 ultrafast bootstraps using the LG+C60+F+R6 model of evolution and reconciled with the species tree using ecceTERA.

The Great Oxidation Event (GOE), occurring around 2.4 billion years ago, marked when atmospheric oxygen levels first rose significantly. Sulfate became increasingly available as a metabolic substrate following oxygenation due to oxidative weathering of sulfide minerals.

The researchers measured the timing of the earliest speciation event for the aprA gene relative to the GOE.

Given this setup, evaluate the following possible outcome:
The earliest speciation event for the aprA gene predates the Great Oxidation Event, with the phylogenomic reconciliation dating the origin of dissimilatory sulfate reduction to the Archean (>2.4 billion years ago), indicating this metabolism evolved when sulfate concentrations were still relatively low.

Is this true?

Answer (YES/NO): NO